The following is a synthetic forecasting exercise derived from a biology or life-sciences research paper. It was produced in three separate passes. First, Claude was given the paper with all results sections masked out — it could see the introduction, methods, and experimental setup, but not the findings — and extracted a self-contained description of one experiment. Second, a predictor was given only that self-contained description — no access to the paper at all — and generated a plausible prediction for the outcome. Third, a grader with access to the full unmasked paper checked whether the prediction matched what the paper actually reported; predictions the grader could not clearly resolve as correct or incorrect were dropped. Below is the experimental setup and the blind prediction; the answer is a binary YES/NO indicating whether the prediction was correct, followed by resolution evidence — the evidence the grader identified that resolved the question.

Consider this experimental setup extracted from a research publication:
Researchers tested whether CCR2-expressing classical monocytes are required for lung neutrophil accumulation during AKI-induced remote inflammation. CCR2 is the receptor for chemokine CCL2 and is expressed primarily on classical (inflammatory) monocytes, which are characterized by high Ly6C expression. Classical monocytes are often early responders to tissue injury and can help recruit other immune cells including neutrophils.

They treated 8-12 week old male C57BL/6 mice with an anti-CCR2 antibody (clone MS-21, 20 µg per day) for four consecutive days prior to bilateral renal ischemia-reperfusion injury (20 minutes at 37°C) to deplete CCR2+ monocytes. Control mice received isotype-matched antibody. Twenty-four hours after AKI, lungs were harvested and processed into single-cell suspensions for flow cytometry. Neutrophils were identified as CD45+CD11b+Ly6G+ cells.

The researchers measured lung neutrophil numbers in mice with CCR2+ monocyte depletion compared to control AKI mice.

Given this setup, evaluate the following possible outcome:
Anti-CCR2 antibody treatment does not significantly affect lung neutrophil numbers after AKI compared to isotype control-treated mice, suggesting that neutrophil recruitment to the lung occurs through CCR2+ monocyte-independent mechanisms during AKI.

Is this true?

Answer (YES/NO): NO